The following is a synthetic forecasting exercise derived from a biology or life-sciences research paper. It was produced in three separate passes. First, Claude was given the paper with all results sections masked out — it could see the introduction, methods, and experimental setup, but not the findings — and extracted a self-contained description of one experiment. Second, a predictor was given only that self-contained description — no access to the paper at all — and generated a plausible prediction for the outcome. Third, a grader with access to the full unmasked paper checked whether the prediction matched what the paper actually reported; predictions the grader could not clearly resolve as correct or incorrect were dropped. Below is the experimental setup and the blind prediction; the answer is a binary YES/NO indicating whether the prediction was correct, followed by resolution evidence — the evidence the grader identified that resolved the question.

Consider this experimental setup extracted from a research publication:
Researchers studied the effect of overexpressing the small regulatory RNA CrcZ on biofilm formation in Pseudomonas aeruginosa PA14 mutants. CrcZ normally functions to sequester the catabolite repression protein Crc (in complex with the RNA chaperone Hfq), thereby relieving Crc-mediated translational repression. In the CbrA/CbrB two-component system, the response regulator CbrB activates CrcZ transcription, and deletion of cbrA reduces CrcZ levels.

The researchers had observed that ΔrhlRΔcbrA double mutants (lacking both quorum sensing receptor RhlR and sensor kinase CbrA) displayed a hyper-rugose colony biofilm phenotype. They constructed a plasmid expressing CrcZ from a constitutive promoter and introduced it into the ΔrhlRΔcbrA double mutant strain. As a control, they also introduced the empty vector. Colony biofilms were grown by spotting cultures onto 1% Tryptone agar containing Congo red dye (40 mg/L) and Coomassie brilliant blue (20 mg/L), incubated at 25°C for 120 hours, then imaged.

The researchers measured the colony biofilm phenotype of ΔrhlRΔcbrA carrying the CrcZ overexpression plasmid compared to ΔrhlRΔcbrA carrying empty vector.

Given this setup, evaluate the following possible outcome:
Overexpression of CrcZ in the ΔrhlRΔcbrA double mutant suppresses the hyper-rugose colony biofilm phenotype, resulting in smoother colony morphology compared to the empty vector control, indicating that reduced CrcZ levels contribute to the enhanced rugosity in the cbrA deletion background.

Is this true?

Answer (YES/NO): NO